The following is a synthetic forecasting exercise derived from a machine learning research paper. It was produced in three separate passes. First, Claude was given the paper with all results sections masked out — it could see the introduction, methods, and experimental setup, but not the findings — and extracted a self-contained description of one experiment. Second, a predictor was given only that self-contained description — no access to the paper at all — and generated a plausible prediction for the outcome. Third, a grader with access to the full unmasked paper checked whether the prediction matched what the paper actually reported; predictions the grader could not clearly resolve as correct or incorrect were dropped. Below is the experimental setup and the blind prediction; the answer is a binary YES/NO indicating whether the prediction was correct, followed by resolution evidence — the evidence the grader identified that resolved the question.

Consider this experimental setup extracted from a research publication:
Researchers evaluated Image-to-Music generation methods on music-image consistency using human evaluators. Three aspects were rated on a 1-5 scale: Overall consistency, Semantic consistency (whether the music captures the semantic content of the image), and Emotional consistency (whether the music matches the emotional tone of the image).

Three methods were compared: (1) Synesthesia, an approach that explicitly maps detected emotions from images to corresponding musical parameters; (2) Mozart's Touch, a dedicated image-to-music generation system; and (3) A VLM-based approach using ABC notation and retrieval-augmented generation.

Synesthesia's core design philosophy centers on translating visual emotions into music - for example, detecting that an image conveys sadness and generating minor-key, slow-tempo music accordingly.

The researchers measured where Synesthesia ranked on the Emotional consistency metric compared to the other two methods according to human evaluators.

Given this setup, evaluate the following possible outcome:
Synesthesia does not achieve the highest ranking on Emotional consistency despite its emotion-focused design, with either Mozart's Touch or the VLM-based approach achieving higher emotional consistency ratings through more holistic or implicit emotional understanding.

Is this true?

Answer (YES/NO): YES